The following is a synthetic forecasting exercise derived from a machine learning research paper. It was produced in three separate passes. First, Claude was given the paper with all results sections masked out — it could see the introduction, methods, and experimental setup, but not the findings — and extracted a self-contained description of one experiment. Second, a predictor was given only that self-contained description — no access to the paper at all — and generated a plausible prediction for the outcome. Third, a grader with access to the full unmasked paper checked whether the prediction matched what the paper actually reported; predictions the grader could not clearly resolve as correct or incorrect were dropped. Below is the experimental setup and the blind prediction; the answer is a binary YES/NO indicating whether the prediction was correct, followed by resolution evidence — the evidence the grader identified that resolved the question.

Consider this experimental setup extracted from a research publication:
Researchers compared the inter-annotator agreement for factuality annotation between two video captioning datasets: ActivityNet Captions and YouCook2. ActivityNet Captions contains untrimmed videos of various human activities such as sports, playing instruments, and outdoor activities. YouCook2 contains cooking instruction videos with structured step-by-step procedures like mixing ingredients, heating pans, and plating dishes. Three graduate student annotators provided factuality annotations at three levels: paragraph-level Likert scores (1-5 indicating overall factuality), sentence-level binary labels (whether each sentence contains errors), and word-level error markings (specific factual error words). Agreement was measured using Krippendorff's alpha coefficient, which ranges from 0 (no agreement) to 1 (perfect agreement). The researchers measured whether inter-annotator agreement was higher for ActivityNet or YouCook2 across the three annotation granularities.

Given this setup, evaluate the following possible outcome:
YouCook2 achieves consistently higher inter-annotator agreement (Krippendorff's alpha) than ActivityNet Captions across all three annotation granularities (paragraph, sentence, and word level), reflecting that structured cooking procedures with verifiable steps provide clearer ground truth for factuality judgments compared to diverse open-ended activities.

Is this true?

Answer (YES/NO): YES